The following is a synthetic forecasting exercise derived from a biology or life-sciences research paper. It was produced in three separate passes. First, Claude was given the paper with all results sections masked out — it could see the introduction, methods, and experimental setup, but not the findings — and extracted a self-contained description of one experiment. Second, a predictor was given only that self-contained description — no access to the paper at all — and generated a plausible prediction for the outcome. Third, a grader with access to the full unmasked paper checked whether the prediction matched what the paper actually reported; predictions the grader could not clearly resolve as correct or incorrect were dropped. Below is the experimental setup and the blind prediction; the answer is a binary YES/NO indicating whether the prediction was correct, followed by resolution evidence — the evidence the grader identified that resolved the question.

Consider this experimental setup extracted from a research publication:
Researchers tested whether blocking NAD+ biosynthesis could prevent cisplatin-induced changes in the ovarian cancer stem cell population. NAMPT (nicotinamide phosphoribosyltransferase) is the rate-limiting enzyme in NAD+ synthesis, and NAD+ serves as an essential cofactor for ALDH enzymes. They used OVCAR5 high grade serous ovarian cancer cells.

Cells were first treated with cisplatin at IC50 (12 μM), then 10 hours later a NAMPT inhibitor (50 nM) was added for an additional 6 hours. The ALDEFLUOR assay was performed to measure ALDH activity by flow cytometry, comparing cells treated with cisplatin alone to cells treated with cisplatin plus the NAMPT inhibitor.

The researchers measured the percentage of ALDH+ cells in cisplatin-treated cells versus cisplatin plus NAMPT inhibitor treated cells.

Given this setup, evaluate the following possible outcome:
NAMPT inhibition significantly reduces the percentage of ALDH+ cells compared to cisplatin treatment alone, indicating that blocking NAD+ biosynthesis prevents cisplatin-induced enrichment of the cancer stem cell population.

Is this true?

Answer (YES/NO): YES